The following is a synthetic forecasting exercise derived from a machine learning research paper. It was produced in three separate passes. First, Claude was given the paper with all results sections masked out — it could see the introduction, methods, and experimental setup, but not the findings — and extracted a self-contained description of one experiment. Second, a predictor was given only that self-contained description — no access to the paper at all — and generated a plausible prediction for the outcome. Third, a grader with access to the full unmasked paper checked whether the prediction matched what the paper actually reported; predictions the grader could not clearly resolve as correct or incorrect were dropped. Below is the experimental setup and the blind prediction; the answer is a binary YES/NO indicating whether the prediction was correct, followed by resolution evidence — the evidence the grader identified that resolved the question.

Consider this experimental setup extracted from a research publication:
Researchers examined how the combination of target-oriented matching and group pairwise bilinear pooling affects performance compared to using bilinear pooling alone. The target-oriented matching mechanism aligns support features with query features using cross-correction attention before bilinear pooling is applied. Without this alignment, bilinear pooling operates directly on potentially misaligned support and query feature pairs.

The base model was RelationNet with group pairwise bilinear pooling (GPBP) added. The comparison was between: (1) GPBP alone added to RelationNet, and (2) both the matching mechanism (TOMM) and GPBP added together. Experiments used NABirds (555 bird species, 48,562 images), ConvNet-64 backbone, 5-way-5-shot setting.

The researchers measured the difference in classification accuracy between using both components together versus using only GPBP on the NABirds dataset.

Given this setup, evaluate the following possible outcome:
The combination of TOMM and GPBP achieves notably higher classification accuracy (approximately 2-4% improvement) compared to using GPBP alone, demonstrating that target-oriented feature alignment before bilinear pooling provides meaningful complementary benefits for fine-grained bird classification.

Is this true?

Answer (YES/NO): NO